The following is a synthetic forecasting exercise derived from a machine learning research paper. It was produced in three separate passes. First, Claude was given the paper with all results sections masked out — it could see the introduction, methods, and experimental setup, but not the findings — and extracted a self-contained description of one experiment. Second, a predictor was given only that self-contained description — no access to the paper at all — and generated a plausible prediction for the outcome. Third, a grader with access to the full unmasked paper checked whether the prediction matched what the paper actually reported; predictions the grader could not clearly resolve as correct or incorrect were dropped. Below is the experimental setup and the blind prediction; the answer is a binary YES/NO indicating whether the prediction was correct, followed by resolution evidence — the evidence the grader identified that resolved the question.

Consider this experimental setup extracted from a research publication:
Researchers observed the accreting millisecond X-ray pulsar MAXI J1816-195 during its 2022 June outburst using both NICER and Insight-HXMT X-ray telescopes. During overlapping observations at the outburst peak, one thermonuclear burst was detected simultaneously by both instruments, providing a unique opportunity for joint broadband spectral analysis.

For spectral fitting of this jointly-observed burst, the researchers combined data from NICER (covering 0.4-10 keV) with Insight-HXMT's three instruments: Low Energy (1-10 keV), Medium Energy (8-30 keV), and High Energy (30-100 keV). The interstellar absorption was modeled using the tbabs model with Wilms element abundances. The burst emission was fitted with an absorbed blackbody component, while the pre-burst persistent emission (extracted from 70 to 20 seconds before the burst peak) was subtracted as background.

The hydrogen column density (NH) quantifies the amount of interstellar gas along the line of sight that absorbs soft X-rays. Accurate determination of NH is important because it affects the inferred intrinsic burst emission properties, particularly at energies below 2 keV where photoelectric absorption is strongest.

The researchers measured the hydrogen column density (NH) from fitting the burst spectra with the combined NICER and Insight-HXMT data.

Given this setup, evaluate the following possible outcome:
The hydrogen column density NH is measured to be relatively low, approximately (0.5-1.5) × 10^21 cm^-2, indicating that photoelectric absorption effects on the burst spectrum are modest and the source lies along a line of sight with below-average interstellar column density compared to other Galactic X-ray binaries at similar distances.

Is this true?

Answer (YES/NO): NO